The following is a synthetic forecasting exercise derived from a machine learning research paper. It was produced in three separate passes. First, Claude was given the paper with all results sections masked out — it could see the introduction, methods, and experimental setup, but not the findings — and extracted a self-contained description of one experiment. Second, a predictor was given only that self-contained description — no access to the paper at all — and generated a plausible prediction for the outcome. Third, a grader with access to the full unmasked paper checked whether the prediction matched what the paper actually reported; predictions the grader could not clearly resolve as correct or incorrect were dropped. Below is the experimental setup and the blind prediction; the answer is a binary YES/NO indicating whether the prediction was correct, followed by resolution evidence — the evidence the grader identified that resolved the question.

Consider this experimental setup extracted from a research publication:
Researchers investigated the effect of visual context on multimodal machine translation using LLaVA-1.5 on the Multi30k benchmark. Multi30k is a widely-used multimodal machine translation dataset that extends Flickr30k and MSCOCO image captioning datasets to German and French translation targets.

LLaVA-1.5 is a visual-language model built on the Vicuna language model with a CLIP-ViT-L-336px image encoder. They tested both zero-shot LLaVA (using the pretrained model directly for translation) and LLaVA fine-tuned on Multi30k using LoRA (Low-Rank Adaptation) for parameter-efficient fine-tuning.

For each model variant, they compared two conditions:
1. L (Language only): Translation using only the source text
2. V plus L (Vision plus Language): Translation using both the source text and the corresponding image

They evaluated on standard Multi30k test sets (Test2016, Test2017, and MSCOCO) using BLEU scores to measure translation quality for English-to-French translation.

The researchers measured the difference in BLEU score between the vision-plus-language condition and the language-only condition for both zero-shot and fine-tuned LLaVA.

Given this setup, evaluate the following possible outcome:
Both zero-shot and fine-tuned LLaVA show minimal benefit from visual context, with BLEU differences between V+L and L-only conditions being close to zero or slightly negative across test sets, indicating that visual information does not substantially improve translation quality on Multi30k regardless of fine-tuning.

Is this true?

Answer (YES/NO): NO